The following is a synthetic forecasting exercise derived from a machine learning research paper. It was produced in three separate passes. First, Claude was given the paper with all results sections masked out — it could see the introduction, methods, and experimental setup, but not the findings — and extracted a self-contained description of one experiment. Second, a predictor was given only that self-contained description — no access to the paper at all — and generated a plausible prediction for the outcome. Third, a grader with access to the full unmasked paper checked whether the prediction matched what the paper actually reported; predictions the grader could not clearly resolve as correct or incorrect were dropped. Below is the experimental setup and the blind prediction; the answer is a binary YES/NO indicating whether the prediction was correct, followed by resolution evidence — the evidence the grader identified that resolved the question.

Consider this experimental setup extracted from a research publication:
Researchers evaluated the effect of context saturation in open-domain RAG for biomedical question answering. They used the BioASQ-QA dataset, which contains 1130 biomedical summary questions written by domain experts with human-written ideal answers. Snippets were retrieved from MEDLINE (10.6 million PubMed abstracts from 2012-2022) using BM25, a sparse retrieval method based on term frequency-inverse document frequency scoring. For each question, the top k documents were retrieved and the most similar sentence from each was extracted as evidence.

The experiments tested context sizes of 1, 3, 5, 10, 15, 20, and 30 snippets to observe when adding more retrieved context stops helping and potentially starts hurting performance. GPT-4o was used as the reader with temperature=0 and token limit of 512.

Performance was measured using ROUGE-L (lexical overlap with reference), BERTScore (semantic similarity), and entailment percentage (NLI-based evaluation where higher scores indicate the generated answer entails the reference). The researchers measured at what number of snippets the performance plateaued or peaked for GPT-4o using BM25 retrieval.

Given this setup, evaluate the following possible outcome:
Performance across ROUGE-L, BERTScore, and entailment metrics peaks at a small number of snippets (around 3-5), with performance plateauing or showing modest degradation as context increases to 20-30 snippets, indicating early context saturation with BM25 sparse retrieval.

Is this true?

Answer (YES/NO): NO